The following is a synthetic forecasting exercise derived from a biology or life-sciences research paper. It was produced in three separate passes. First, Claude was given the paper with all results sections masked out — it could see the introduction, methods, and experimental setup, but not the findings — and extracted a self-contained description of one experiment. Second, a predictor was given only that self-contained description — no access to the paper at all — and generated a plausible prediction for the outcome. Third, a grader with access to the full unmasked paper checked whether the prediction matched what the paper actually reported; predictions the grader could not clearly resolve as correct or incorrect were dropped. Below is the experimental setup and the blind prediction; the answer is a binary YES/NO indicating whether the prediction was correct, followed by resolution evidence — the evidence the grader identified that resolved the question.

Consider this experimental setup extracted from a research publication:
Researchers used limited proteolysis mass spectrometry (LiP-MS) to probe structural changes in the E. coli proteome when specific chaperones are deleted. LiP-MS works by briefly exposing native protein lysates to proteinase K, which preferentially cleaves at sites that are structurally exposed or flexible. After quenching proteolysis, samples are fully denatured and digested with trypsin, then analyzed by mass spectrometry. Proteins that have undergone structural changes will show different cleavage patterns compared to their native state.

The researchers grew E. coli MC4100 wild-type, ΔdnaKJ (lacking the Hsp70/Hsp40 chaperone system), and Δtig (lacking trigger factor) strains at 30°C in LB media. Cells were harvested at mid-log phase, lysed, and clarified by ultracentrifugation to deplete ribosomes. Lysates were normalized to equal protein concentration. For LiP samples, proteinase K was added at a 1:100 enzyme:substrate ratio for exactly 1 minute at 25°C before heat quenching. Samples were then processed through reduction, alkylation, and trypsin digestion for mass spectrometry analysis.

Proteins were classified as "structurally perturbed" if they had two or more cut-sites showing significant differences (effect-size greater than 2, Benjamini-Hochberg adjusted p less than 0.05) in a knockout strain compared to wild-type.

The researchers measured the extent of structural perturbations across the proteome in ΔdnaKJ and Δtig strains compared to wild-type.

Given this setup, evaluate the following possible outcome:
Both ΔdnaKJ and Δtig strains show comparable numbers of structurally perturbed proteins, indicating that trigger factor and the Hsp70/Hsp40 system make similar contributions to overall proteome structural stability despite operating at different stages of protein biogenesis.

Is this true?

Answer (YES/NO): NO